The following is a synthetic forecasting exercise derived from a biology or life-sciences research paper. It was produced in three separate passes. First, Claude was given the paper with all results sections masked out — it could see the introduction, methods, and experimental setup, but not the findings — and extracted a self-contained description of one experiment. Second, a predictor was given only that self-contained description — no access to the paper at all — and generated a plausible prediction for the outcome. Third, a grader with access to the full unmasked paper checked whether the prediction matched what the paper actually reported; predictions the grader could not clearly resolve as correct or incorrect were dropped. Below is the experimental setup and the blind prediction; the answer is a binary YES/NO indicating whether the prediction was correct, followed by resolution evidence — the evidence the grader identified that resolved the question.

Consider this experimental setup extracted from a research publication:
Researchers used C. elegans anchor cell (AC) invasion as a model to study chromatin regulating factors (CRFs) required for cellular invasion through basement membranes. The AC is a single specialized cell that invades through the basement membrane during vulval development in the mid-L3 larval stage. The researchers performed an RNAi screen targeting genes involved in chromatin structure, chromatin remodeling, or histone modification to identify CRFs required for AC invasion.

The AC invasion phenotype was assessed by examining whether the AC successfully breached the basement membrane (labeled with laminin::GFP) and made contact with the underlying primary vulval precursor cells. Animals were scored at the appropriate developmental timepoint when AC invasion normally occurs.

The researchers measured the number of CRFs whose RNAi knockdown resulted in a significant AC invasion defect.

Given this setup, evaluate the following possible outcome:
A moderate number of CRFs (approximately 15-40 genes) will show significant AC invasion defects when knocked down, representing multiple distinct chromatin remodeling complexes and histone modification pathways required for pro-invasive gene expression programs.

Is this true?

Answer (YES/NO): NO